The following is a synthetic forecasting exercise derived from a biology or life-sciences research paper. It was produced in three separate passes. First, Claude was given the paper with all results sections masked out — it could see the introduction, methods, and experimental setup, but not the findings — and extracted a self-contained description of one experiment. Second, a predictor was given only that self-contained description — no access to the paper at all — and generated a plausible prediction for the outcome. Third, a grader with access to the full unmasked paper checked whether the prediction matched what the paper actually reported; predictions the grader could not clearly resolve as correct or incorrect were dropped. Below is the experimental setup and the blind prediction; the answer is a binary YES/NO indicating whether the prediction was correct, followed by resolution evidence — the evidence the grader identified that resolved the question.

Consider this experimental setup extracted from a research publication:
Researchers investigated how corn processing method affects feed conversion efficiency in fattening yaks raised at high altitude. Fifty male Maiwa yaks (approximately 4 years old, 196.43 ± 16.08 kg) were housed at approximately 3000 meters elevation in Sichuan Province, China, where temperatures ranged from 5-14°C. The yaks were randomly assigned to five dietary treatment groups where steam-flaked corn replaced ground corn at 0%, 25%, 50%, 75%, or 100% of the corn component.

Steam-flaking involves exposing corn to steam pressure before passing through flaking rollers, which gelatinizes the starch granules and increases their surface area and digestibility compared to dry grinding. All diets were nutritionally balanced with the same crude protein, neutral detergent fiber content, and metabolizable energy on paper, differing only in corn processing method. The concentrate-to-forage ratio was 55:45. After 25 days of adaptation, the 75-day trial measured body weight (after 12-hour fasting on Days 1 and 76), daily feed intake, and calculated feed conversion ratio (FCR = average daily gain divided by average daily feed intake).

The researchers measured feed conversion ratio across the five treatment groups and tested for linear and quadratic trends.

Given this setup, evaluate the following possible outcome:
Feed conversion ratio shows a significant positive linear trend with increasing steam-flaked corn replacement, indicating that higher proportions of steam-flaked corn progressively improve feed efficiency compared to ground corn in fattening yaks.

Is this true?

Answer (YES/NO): NO